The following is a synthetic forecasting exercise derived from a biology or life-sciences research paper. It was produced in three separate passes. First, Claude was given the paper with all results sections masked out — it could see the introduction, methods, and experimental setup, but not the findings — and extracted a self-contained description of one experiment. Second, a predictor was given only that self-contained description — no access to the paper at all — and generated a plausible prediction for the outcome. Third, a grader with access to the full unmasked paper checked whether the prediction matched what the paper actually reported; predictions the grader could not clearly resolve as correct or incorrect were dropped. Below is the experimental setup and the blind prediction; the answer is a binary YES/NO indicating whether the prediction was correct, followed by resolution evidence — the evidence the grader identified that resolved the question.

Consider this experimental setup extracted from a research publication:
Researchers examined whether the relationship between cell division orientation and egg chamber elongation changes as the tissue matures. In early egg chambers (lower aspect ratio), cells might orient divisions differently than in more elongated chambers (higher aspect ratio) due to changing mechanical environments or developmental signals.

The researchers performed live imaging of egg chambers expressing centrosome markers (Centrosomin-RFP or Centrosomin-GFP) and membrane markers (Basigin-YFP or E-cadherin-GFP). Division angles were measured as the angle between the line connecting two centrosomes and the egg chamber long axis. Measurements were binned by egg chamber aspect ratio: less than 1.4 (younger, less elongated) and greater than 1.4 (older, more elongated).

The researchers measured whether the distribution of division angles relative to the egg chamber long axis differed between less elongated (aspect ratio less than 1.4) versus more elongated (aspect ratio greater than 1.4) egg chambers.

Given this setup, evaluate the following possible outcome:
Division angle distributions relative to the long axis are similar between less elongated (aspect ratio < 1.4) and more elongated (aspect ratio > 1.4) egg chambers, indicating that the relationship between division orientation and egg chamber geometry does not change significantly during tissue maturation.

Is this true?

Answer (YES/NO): NO